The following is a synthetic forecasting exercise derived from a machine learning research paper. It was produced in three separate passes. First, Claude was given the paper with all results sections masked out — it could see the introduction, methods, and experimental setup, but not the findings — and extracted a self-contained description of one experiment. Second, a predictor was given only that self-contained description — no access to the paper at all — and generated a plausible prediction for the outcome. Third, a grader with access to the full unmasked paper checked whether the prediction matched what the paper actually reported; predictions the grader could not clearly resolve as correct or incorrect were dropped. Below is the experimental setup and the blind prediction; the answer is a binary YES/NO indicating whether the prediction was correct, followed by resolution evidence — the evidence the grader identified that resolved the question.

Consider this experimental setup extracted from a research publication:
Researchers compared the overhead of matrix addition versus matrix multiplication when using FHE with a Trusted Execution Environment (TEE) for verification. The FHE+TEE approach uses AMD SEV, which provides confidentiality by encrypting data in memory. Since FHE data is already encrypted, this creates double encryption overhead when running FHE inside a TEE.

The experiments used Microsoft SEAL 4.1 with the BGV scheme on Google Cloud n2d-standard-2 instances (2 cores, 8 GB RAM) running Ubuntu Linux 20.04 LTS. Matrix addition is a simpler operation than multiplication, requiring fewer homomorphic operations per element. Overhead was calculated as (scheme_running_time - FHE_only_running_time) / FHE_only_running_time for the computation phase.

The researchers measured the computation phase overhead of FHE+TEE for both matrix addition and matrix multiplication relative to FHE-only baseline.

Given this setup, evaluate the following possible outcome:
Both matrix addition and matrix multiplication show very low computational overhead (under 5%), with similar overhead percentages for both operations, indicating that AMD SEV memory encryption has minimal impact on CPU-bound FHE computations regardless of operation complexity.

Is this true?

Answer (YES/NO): NO